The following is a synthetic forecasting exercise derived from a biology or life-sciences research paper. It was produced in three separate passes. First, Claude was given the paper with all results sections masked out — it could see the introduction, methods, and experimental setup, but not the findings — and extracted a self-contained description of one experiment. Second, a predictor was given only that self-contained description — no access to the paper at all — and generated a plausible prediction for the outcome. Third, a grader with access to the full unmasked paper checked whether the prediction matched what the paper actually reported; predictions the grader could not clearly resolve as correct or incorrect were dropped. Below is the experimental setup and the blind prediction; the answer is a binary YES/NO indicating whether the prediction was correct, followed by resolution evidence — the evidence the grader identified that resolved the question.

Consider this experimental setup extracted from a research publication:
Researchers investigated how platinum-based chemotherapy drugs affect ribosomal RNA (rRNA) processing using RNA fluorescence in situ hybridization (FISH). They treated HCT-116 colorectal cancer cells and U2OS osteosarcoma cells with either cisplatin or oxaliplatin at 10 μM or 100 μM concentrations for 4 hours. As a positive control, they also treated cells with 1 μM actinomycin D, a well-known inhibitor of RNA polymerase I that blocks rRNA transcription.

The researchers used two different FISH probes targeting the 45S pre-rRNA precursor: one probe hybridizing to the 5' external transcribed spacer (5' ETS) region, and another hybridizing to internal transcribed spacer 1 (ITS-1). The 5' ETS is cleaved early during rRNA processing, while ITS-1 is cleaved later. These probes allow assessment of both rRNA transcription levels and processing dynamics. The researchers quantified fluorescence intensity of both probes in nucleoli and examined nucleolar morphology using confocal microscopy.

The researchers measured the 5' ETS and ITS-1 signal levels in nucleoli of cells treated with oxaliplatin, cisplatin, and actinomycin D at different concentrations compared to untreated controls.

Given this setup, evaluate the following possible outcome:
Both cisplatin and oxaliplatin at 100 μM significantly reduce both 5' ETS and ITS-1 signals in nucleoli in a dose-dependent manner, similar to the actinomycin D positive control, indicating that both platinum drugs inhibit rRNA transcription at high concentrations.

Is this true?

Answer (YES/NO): NO